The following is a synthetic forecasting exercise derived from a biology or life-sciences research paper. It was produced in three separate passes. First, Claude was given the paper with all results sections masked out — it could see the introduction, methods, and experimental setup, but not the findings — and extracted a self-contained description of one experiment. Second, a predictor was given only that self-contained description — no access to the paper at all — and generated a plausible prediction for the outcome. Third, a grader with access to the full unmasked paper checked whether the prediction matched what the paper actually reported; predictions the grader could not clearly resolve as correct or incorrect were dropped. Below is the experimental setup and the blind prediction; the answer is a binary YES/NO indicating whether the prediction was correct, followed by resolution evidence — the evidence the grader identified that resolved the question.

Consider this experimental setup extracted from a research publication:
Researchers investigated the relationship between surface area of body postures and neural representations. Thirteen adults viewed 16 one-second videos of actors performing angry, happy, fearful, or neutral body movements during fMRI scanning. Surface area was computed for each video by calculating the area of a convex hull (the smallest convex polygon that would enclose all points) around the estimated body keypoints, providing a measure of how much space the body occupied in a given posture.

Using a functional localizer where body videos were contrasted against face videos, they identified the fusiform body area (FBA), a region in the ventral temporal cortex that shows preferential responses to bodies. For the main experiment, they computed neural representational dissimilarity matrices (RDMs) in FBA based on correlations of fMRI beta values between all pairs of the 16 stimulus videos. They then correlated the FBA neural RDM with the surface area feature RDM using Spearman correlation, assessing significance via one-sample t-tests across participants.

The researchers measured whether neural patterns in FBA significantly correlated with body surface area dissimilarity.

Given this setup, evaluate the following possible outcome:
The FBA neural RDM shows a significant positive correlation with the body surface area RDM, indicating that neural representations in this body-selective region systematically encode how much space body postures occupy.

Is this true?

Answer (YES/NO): NO